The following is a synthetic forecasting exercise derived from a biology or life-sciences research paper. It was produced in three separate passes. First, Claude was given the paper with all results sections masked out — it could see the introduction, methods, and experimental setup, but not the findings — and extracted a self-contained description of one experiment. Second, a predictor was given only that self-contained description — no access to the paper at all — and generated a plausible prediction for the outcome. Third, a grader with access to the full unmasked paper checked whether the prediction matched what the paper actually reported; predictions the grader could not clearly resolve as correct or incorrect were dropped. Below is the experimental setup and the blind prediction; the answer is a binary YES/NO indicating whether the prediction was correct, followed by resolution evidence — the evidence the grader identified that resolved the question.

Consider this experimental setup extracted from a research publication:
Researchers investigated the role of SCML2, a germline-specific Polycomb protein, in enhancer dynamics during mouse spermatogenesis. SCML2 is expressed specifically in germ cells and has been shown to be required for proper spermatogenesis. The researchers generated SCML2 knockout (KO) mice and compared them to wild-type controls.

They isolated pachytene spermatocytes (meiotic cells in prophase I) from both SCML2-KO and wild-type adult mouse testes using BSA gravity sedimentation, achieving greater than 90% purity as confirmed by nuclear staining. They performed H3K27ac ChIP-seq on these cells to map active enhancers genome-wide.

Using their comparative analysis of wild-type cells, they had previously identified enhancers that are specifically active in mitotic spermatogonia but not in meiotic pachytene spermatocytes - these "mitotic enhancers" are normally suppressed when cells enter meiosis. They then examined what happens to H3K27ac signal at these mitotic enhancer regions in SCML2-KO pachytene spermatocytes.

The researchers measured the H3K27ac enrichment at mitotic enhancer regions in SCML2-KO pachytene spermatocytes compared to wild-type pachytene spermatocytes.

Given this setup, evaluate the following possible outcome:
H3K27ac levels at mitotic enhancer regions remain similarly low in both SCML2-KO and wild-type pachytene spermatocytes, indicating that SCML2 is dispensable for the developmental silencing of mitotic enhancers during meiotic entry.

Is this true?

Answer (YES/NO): NO